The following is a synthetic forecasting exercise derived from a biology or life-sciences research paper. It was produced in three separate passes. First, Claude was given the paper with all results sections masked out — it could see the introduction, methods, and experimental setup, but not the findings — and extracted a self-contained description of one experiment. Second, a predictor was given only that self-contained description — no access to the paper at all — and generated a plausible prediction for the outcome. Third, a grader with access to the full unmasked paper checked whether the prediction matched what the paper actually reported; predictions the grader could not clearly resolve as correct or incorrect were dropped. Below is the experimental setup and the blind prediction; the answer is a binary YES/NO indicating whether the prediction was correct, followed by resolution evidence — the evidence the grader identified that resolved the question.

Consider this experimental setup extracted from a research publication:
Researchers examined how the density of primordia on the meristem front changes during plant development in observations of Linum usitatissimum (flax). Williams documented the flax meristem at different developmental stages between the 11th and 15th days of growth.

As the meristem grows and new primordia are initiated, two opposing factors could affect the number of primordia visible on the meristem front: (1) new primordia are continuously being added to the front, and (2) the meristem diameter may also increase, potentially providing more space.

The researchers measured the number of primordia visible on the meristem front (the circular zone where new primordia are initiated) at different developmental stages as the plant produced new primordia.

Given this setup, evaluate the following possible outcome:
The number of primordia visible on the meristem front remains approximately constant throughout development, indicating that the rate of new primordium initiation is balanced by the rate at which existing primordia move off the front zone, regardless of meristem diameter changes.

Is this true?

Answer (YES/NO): NO